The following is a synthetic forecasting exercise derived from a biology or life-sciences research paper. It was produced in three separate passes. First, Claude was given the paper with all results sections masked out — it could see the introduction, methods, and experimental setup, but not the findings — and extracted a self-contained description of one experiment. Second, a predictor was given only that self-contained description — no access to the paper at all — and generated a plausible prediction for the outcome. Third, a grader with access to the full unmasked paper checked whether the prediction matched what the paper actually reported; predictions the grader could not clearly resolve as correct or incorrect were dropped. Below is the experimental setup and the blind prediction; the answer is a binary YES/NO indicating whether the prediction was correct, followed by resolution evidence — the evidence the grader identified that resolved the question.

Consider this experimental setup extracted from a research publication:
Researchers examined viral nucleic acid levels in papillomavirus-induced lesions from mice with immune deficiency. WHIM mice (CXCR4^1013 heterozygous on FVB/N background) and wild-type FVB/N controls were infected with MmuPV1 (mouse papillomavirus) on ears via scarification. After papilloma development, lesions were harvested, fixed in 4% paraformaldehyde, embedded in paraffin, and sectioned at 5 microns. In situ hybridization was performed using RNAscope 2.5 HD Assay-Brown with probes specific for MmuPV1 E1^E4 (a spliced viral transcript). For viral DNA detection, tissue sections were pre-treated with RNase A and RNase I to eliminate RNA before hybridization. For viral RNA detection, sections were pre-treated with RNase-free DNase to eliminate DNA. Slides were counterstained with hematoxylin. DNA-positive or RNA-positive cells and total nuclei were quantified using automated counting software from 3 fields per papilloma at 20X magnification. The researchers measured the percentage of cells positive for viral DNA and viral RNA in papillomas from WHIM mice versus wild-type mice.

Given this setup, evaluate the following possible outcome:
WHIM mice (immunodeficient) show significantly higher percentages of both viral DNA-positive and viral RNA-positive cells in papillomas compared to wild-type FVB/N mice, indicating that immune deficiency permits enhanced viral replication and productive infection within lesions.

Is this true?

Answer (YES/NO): NO